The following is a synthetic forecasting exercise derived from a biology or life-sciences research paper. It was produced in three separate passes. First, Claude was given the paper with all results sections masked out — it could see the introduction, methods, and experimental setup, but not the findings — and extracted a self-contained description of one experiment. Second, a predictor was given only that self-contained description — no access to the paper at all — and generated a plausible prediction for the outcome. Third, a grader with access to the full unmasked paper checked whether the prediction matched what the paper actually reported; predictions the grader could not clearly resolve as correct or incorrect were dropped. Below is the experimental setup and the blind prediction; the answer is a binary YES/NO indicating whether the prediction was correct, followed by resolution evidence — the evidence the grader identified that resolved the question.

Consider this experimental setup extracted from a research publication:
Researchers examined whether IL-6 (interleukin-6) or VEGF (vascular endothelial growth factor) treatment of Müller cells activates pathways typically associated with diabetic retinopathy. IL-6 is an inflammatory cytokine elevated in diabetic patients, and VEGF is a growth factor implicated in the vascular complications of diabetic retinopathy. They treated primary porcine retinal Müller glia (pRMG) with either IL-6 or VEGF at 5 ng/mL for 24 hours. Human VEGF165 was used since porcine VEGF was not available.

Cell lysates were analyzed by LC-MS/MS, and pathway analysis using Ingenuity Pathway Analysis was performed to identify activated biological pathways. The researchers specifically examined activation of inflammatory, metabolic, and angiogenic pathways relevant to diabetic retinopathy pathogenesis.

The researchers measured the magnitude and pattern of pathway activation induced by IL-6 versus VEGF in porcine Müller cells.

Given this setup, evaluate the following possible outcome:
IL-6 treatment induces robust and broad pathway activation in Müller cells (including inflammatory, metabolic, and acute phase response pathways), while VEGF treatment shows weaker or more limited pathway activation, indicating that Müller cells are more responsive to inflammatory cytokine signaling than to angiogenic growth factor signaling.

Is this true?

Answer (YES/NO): NO